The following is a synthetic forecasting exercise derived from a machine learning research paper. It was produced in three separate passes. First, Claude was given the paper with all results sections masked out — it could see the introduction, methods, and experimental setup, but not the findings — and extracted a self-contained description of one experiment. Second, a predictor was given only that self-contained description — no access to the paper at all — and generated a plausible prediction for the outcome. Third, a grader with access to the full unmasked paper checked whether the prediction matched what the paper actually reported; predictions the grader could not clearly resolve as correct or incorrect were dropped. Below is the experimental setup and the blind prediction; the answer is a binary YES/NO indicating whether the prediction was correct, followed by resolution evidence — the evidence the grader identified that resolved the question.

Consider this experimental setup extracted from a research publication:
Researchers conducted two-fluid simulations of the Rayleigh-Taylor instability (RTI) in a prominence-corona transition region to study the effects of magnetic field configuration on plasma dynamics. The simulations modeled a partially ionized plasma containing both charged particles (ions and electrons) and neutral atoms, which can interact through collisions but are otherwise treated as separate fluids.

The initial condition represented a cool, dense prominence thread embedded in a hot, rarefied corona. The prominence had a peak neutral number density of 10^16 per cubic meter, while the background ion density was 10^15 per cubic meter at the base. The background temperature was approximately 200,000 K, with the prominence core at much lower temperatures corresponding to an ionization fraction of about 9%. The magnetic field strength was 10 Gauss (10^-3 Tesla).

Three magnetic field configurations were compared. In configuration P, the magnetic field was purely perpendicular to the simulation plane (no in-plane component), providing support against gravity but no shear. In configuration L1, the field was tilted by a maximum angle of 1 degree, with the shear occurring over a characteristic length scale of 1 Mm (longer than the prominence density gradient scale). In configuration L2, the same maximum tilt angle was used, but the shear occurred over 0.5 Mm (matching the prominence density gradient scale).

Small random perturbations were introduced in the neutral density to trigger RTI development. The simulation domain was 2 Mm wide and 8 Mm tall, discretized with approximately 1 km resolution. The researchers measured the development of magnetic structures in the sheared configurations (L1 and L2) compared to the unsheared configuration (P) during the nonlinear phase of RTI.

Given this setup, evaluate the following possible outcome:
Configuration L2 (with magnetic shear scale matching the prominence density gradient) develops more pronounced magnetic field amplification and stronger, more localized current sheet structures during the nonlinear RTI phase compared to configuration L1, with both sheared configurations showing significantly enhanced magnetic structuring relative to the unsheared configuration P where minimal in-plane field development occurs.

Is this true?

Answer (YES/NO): NO